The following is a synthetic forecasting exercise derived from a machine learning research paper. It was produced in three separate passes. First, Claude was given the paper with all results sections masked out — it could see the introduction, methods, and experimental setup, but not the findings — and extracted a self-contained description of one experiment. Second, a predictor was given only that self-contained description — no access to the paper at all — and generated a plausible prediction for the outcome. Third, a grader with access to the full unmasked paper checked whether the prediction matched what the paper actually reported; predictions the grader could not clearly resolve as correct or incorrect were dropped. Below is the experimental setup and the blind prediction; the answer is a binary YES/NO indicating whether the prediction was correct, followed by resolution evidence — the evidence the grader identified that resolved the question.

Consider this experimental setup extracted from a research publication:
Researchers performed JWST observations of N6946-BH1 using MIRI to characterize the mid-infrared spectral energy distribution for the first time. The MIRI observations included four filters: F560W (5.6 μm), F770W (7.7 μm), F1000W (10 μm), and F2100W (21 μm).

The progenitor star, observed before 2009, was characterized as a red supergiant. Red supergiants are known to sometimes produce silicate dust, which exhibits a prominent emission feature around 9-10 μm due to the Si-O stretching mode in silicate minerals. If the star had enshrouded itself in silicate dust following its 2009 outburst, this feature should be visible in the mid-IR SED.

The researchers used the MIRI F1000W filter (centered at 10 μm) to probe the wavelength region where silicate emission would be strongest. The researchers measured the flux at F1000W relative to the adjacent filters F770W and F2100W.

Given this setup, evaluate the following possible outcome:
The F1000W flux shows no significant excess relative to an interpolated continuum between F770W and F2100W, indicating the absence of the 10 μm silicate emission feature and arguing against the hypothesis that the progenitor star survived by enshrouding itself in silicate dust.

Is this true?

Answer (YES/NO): YES